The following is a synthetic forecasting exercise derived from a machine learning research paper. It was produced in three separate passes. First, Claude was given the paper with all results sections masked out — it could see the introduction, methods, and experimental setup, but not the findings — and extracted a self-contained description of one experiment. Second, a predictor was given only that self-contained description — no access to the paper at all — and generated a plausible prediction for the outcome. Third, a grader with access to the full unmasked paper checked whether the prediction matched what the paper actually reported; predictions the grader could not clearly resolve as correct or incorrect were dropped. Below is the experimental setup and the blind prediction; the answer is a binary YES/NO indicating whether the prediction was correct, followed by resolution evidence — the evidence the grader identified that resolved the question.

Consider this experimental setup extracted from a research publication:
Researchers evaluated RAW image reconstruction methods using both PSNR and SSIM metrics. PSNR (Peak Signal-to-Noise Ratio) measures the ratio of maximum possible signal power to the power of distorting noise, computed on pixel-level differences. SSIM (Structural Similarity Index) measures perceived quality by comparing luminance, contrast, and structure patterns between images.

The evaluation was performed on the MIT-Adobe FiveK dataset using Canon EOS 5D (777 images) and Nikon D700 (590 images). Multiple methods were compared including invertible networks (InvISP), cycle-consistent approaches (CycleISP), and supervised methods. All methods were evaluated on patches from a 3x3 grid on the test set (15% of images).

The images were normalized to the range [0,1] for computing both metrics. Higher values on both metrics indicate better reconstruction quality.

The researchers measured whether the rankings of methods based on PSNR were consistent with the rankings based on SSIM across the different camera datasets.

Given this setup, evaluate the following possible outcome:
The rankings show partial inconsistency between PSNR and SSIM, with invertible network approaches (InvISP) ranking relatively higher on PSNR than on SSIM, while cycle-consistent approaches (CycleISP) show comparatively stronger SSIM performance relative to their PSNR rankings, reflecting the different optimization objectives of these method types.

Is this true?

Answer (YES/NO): NO